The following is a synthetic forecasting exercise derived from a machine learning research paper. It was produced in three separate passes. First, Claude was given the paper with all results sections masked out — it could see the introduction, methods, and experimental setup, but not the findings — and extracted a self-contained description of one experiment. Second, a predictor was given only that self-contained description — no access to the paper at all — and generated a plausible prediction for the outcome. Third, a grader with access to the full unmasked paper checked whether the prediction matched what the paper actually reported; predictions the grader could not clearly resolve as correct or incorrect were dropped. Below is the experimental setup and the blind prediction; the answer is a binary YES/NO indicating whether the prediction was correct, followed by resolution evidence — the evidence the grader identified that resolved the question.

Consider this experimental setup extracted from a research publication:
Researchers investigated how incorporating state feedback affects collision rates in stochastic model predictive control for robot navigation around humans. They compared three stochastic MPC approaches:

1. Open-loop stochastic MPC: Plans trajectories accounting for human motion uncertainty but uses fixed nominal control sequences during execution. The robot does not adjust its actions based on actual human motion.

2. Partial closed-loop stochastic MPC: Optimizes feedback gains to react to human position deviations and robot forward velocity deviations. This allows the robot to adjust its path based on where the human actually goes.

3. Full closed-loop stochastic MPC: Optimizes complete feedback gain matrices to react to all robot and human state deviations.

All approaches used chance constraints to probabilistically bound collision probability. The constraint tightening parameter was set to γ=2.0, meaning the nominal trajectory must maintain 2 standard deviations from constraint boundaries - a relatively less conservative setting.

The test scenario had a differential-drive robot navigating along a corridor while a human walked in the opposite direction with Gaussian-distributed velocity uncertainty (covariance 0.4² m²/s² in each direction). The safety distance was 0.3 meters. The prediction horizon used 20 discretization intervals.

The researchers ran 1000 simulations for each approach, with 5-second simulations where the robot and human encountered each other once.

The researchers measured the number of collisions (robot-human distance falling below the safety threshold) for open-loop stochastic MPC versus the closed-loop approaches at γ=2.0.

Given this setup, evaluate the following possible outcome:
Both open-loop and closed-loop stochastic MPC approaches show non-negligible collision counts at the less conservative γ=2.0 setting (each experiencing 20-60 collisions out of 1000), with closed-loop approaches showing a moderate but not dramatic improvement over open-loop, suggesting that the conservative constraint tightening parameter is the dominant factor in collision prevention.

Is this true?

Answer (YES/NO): NO